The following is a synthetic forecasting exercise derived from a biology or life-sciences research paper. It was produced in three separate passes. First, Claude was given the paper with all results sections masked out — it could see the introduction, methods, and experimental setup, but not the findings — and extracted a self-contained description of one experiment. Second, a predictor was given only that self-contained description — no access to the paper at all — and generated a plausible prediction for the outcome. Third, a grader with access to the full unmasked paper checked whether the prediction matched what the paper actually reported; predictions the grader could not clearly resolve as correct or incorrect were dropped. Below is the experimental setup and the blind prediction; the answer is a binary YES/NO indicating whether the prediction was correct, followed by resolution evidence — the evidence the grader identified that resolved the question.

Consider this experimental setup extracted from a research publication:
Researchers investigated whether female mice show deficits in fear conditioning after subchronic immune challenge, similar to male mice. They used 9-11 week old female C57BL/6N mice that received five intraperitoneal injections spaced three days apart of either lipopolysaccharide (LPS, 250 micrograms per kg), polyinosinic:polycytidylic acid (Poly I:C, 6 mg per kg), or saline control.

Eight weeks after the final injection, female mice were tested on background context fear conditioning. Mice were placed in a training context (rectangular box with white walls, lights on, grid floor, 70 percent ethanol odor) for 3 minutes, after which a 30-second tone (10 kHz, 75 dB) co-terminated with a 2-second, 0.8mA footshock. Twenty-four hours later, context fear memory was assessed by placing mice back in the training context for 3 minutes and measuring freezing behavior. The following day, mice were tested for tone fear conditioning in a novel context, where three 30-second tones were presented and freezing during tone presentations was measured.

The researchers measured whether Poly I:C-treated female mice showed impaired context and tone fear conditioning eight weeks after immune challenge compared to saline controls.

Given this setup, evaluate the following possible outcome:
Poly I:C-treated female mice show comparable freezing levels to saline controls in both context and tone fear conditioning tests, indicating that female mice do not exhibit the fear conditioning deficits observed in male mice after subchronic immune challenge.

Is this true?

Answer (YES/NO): YES